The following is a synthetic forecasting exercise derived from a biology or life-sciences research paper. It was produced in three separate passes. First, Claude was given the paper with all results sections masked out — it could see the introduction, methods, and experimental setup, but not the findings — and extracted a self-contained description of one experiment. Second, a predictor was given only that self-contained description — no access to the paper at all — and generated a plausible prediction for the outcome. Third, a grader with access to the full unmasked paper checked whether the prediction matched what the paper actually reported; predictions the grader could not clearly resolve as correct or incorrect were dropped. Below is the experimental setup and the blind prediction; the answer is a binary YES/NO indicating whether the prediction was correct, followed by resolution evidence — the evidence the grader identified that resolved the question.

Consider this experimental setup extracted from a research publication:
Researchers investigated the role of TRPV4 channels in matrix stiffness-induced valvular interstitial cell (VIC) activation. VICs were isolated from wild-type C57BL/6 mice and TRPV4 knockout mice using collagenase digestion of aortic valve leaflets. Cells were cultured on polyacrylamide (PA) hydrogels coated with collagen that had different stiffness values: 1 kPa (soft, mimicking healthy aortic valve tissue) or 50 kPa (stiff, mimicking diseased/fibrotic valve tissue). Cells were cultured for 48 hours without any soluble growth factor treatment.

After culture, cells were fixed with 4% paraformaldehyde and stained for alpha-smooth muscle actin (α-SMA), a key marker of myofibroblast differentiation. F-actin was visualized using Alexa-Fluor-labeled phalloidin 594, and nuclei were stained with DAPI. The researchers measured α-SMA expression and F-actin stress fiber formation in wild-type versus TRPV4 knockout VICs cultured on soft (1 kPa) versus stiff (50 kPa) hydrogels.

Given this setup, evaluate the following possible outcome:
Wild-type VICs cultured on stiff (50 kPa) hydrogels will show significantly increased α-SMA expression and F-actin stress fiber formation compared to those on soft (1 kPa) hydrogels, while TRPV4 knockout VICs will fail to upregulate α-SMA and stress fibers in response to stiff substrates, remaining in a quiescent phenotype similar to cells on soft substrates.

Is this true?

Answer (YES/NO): YES